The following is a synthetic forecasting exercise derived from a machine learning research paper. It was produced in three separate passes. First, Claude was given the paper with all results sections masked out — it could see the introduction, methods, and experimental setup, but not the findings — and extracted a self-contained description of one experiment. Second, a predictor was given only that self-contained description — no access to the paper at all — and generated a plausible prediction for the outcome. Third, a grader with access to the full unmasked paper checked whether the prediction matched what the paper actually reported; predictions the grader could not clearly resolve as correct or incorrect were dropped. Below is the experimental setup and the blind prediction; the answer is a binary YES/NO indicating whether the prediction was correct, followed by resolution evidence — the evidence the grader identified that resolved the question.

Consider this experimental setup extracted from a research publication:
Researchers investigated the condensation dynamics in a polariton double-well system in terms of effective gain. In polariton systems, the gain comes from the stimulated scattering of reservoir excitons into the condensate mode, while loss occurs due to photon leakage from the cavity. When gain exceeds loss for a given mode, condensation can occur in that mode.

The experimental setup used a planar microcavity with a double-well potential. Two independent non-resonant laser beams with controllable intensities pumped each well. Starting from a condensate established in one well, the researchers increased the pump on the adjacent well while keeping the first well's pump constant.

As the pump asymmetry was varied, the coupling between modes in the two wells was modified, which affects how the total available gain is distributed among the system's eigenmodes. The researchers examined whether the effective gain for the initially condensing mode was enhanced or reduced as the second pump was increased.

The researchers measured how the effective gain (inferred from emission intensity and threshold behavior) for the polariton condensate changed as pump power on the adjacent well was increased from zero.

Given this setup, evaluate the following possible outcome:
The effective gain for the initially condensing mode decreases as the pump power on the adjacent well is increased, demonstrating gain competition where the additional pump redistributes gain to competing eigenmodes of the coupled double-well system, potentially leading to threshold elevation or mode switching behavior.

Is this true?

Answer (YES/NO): YES